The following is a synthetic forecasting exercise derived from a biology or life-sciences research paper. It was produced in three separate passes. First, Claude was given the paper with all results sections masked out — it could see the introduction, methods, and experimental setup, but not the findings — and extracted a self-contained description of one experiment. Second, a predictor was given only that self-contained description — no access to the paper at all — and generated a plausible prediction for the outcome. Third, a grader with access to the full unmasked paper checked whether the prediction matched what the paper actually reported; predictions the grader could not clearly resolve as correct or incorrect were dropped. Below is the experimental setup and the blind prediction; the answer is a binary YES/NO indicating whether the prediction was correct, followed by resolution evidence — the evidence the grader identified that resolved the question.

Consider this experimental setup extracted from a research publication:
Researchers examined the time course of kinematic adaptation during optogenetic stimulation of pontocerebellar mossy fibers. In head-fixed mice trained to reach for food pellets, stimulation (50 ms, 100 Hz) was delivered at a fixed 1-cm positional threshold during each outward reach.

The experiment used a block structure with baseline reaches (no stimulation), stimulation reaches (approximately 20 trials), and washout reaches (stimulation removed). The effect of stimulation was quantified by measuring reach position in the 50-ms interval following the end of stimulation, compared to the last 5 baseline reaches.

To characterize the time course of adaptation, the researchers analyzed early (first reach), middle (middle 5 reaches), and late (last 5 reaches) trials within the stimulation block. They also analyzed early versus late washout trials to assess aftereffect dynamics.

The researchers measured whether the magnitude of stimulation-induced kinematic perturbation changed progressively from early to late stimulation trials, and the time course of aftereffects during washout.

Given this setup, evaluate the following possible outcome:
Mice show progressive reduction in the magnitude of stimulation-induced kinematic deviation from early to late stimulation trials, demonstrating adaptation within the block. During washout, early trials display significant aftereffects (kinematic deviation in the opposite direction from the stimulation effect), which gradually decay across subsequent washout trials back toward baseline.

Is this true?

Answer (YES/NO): YES